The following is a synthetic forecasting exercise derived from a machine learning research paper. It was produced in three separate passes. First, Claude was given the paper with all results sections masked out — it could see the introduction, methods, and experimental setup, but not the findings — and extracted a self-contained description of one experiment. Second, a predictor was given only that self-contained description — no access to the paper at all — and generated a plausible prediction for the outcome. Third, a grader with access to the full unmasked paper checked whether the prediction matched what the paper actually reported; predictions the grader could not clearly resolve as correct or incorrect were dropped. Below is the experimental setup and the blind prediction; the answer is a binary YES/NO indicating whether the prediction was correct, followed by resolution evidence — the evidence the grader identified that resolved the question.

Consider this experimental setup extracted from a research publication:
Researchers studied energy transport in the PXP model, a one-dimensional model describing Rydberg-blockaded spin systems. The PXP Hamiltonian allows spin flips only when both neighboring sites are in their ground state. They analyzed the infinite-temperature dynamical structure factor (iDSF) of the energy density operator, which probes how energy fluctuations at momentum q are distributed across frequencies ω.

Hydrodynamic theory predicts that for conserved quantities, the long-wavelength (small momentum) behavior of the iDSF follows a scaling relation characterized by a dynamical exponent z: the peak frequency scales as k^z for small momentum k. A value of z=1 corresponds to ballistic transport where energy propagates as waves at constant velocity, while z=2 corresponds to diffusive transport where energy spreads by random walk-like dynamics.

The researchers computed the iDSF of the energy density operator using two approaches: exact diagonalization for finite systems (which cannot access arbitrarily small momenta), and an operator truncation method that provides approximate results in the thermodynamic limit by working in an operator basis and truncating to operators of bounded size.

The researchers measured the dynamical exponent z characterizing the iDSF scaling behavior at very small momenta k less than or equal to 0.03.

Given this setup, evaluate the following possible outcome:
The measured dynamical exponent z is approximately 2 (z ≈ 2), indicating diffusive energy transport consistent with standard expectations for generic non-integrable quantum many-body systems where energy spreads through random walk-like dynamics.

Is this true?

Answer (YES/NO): YES